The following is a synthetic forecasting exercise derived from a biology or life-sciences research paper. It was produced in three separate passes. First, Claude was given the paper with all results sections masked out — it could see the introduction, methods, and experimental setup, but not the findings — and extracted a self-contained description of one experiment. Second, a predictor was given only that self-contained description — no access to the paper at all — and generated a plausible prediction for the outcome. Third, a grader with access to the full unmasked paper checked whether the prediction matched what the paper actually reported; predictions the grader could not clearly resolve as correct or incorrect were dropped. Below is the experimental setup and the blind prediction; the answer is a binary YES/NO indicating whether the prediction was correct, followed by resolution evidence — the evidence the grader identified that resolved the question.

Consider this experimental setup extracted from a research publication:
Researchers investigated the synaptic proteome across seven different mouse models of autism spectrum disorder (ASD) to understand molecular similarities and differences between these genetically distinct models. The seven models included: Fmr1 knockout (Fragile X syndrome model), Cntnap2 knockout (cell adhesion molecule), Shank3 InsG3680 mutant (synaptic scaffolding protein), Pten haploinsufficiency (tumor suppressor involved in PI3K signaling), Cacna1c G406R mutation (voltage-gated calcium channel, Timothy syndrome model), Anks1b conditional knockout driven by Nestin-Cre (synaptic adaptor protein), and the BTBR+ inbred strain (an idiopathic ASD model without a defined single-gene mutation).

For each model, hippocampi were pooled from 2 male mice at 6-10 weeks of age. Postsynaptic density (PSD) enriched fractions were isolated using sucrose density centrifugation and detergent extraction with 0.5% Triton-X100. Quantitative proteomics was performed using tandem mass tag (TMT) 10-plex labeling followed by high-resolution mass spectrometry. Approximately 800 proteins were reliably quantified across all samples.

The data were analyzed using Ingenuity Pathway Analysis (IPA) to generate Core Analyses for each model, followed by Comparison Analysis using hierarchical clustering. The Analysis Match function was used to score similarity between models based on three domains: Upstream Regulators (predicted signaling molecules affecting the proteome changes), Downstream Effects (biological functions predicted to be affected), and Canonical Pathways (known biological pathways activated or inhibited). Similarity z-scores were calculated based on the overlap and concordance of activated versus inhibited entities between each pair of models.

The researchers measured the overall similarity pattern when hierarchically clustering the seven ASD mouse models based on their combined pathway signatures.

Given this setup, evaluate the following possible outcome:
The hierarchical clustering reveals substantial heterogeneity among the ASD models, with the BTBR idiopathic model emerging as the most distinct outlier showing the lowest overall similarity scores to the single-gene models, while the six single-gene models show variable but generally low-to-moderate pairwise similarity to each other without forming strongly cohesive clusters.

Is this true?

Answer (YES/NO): NO